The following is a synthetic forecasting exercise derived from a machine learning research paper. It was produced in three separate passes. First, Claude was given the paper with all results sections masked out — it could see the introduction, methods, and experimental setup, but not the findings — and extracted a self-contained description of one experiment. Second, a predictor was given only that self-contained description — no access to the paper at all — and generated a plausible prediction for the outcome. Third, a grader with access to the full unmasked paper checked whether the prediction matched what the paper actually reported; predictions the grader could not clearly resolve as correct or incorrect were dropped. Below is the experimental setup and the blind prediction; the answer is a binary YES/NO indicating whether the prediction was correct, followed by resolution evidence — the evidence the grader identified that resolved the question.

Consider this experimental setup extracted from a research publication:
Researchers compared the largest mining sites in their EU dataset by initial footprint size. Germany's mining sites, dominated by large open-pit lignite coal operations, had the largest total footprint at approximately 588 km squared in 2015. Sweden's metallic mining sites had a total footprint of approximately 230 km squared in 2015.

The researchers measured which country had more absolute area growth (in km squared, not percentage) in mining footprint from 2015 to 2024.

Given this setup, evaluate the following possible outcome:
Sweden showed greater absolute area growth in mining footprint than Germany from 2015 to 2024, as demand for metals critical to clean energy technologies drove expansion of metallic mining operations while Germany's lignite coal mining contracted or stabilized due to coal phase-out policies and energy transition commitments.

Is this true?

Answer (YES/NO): NO